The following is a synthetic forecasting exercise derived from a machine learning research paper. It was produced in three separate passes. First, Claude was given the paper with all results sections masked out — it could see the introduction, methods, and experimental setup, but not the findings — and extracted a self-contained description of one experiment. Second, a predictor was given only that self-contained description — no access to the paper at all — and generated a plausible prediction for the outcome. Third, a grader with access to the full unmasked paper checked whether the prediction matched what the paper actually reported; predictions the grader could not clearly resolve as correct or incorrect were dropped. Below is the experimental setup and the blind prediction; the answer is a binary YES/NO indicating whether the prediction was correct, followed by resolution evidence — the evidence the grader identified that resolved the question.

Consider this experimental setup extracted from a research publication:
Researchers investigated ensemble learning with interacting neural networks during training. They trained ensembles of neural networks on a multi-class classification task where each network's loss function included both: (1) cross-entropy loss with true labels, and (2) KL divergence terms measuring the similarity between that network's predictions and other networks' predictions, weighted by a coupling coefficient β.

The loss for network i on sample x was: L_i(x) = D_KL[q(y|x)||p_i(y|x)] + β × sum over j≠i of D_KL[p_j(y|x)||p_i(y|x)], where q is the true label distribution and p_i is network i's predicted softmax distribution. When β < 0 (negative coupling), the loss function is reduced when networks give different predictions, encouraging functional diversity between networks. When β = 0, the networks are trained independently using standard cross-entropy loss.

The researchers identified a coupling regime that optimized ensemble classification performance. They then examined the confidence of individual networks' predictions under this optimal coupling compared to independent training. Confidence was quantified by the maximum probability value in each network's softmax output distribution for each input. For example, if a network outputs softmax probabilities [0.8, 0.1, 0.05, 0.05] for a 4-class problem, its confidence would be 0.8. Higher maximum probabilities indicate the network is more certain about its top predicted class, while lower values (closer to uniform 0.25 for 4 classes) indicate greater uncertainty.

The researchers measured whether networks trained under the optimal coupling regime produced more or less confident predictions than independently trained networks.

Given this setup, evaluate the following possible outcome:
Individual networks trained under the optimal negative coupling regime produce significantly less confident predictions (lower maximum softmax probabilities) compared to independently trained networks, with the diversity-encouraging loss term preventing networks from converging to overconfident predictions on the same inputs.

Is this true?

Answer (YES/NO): NO